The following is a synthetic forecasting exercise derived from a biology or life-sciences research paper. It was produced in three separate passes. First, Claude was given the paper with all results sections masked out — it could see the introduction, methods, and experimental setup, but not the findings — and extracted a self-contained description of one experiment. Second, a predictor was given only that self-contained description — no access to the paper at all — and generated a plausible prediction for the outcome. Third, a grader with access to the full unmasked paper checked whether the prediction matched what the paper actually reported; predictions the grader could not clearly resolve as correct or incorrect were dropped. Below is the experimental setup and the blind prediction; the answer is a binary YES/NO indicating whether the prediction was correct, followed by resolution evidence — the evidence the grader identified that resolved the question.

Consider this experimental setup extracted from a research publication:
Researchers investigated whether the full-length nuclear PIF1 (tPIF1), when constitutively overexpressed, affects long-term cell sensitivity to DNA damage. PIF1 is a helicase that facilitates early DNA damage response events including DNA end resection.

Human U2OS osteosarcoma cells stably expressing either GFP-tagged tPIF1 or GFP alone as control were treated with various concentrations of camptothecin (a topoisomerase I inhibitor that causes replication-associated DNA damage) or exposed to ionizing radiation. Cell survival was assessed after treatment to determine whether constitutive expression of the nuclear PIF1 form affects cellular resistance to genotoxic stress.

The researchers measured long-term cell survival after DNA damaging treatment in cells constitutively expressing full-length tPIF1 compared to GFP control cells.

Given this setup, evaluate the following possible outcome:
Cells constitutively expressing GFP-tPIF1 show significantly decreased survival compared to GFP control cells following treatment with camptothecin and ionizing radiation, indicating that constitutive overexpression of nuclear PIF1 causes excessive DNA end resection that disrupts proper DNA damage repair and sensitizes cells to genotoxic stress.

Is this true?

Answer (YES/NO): NO